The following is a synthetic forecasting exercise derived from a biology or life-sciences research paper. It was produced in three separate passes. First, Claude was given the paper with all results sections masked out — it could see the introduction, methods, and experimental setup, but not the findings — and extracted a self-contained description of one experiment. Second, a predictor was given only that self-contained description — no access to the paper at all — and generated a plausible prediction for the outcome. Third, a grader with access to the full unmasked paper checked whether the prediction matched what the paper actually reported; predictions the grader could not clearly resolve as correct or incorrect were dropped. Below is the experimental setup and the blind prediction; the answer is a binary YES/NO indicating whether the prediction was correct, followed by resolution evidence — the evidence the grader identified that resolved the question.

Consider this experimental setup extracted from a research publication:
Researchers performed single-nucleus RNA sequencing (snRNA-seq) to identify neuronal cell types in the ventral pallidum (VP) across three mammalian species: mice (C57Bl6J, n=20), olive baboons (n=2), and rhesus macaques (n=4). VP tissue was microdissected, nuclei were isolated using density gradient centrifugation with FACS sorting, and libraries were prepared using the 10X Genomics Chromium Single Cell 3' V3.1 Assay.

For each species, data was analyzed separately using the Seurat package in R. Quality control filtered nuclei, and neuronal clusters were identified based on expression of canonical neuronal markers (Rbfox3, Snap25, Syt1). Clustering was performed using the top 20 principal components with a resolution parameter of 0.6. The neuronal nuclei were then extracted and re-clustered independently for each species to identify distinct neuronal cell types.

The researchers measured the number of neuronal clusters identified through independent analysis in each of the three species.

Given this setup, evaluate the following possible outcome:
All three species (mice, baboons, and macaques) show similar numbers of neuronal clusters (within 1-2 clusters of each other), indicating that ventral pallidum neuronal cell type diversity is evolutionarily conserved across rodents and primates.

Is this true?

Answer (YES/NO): NO